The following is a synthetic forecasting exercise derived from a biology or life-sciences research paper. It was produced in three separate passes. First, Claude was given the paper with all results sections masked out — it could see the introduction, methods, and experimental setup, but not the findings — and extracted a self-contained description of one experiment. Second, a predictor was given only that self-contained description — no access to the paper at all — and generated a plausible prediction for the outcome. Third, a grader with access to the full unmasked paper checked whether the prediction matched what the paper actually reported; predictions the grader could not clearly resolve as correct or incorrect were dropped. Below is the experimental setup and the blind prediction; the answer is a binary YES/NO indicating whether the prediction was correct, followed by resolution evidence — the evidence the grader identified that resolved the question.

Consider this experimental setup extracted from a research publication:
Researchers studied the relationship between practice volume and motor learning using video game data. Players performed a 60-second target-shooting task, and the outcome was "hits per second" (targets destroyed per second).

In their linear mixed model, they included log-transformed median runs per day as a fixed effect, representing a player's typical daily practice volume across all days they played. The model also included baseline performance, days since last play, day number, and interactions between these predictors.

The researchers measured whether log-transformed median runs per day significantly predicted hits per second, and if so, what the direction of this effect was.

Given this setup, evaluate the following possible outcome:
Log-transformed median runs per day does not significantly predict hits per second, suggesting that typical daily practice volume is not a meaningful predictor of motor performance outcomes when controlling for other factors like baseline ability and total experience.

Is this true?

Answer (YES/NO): NO